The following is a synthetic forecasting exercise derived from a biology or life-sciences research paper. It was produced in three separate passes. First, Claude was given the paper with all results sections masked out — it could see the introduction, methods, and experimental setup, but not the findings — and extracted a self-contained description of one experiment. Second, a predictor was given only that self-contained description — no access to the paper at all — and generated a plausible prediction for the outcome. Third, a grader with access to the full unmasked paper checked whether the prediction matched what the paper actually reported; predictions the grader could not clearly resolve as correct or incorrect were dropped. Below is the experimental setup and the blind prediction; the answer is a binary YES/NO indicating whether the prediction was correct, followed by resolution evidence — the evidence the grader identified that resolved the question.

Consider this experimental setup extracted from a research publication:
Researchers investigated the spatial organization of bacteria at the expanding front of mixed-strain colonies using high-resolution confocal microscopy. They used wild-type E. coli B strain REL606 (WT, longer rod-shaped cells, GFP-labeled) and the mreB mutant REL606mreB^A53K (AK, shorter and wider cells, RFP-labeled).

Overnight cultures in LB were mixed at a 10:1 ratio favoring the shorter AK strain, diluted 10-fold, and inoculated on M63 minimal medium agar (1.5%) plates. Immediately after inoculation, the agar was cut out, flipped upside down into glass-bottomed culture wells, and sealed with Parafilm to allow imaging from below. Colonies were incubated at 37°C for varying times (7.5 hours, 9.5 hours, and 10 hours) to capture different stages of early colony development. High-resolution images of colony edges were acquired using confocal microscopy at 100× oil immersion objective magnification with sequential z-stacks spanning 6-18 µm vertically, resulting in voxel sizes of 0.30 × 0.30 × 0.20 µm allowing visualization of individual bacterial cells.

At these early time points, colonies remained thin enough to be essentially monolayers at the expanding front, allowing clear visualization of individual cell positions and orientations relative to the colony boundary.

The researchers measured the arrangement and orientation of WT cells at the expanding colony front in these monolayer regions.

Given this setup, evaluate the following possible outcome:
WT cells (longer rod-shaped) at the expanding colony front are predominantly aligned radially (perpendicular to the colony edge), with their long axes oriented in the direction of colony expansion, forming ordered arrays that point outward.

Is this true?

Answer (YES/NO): NO